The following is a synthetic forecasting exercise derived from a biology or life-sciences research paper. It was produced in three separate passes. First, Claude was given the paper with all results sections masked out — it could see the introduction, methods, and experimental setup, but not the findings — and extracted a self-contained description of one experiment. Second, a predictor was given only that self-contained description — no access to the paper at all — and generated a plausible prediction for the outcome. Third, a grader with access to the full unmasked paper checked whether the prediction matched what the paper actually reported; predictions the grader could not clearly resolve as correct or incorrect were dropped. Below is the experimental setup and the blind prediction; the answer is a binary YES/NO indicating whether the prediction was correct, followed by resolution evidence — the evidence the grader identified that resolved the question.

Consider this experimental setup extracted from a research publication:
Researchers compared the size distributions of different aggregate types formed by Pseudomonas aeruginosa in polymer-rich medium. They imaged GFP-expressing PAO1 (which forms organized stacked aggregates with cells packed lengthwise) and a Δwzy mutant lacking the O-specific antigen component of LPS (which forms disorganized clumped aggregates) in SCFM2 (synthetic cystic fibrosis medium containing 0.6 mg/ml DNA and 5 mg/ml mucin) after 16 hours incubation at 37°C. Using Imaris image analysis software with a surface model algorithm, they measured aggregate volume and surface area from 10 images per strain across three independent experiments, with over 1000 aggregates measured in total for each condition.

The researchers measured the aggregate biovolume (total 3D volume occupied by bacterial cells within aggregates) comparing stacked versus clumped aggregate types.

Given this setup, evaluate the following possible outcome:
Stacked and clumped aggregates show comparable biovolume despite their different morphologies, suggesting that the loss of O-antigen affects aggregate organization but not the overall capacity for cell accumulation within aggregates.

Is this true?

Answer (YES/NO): NO